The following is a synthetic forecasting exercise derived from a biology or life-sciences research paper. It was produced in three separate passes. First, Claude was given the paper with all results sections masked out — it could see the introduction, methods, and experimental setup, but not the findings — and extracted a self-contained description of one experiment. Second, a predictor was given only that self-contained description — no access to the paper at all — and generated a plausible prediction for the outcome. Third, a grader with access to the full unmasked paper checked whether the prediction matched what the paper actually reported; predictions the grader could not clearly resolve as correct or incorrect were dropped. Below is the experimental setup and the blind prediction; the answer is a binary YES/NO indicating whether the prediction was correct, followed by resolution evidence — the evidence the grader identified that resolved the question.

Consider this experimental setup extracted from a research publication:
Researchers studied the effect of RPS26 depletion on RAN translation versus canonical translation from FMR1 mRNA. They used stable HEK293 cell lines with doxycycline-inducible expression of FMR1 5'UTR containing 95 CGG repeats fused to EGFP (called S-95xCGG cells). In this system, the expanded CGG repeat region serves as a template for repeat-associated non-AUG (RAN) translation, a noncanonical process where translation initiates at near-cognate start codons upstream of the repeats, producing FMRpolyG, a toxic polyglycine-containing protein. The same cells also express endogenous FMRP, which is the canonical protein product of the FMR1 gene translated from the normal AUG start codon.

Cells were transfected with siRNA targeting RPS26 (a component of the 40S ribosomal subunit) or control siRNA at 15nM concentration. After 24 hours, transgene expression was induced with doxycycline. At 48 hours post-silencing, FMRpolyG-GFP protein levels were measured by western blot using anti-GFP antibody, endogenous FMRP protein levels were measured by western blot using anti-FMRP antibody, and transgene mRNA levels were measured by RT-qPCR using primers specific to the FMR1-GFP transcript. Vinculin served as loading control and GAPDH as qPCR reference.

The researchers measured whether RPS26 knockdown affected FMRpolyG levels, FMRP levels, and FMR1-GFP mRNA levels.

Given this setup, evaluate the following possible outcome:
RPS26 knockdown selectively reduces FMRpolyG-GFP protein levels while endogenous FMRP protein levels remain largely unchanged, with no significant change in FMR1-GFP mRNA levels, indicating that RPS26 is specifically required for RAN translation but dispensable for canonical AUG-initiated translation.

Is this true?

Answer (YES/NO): YES